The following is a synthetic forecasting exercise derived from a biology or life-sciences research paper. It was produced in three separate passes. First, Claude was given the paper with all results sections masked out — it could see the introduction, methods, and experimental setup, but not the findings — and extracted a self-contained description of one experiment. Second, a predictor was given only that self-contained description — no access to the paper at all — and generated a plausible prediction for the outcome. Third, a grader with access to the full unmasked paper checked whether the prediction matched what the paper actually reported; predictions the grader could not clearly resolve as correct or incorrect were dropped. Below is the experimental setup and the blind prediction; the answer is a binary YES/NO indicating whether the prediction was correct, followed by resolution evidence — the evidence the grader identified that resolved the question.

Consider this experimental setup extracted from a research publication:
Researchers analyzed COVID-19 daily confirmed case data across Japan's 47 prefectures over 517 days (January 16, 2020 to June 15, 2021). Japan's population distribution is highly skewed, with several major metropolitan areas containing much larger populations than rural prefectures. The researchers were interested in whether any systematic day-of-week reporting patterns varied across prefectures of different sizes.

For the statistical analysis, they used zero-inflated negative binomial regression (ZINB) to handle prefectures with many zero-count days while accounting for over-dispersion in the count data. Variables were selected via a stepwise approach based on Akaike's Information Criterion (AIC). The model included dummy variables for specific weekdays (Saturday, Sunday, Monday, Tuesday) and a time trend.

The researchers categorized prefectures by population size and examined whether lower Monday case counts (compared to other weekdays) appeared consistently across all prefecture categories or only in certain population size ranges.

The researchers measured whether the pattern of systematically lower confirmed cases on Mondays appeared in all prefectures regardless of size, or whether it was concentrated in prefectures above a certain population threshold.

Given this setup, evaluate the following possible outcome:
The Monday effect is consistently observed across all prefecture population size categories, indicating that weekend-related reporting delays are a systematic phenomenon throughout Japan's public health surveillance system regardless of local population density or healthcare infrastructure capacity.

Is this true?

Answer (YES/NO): NO